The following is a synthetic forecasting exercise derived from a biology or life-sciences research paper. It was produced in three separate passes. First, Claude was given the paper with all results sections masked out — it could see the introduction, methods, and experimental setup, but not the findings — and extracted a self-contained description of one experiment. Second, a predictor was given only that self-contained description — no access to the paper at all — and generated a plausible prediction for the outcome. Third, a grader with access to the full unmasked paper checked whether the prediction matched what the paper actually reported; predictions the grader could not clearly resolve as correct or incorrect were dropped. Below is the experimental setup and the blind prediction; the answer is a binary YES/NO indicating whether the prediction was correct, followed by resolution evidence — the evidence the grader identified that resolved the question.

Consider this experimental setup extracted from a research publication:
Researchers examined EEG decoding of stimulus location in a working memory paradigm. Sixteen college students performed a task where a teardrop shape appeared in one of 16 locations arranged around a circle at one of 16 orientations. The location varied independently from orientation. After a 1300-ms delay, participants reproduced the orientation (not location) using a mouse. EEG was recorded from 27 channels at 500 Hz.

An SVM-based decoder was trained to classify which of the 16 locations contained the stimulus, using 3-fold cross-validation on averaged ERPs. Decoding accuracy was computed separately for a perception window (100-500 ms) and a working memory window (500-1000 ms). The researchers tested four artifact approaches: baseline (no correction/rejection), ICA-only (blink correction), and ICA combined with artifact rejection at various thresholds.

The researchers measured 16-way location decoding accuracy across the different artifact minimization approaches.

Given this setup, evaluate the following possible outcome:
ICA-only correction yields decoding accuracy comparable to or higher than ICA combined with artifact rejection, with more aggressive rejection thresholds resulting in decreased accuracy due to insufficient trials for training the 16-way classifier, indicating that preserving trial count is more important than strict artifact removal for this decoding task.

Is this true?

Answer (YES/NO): NO